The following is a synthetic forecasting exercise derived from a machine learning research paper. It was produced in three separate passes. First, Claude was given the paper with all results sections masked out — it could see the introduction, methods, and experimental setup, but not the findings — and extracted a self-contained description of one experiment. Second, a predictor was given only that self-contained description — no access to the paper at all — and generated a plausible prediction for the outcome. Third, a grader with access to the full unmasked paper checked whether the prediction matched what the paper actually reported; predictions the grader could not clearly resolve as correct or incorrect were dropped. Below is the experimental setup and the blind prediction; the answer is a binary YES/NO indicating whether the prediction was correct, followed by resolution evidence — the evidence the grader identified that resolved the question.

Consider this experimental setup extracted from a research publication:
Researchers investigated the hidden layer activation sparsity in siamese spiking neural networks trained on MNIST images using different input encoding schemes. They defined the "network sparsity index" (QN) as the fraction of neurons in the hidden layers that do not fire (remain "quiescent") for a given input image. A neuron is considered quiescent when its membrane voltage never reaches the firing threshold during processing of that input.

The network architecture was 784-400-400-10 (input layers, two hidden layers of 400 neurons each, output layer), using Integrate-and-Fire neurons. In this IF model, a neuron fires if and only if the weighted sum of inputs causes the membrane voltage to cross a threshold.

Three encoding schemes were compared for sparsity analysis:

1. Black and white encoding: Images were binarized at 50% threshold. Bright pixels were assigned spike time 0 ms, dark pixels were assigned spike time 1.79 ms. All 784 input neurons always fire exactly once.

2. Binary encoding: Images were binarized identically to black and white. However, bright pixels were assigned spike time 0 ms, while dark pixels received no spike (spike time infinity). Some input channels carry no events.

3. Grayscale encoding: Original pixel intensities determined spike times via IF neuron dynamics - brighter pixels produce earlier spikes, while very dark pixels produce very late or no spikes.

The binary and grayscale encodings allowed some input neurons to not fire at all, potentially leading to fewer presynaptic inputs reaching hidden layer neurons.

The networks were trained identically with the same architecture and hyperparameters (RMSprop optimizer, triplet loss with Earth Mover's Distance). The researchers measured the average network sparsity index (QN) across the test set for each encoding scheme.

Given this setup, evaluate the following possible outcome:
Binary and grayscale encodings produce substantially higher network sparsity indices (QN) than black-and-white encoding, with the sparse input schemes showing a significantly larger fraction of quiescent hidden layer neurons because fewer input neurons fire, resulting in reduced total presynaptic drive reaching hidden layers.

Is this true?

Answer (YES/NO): YES